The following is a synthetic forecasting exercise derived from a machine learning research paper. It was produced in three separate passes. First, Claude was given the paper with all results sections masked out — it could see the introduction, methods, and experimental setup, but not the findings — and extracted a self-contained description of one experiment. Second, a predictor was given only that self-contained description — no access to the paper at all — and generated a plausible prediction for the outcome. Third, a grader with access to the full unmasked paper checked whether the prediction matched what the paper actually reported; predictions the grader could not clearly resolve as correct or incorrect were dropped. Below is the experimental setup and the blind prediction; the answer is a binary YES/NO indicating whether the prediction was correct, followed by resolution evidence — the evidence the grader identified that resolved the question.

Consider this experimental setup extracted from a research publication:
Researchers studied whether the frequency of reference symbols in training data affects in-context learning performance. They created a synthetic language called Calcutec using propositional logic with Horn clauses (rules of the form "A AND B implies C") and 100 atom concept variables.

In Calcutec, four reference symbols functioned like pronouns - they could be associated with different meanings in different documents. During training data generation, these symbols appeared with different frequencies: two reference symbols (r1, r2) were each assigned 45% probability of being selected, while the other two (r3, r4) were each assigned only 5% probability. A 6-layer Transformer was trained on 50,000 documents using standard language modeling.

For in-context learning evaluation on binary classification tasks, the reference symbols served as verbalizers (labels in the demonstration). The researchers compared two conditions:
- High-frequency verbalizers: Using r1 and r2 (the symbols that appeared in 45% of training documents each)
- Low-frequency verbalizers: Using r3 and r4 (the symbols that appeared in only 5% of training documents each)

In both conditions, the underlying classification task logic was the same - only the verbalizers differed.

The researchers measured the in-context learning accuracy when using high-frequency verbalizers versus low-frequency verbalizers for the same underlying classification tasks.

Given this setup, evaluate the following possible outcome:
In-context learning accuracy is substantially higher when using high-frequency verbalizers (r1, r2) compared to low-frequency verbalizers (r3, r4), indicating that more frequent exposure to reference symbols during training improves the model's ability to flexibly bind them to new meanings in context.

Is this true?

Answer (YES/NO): NO